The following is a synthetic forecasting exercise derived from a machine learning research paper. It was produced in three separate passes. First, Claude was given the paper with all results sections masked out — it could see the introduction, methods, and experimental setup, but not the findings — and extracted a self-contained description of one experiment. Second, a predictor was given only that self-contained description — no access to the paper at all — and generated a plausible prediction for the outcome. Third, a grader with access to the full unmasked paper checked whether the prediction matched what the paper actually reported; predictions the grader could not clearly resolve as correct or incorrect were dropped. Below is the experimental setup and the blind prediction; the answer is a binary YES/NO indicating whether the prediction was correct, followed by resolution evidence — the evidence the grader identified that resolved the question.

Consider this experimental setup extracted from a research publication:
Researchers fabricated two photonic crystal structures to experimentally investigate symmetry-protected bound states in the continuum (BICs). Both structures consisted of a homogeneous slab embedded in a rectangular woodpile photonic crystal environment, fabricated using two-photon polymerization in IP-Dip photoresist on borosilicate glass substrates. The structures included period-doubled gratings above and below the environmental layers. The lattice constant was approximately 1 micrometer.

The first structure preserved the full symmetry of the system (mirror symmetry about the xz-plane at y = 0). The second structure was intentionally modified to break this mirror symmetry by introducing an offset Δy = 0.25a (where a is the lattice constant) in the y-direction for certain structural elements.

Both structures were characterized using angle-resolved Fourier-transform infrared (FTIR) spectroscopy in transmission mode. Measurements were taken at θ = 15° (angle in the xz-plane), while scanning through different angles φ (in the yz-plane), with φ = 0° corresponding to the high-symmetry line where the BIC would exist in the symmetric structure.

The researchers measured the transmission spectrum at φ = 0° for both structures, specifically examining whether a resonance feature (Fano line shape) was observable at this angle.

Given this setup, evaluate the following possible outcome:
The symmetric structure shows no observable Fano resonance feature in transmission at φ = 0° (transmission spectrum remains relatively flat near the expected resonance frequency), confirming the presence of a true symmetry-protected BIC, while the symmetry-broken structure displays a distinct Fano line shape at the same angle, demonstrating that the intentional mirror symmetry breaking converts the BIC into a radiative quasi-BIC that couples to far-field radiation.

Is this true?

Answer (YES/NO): YES